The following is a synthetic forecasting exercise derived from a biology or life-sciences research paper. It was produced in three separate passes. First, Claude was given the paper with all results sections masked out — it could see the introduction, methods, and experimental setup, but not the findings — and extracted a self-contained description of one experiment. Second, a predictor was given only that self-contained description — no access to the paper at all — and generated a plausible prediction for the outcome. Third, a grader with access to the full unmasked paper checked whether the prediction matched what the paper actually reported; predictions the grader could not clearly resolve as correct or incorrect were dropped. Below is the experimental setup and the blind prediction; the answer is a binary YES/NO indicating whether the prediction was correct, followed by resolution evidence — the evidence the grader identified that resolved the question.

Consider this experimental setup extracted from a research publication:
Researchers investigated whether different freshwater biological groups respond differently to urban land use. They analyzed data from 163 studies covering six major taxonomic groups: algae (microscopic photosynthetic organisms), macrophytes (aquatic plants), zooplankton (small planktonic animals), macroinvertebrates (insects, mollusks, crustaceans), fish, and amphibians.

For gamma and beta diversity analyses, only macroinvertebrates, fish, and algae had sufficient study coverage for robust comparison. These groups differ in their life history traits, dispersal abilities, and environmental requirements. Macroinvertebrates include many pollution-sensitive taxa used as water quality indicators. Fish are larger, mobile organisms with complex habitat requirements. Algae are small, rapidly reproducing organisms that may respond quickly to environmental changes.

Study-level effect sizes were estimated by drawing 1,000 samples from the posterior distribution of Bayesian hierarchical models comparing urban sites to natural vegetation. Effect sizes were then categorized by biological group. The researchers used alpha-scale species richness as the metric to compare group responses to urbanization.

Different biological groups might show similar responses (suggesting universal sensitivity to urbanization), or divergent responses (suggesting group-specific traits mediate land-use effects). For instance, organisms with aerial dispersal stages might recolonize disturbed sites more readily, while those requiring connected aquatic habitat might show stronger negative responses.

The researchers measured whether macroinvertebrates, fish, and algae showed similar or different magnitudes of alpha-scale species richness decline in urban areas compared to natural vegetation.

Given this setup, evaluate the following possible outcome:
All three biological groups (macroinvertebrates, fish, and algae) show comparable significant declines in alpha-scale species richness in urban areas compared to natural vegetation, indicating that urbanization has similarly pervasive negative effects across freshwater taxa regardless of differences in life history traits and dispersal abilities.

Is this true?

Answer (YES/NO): NO